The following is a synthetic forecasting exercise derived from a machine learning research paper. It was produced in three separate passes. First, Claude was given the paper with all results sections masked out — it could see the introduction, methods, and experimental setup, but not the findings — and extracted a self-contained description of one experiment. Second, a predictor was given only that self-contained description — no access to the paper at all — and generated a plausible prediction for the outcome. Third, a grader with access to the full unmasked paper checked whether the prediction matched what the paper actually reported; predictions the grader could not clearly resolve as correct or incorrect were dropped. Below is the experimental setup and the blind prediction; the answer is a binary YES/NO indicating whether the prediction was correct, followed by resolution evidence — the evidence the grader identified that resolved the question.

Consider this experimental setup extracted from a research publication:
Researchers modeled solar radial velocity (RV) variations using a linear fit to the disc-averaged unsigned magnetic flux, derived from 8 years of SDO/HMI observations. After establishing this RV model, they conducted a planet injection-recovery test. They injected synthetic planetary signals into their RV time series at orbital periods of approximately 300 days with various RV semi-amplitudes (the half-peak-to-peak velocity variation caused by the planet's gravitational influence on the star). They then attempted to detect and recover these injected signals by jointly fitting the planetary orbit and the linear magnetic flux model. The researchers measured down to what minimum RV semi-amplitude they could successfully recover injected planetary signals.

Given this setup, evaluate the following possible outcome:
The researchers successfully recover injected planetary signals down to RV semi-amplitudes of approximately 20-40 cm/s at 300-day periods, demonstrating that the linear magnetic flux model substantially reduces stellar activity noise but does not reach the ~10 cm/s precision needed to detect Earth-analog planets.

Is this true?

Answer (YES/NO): YES